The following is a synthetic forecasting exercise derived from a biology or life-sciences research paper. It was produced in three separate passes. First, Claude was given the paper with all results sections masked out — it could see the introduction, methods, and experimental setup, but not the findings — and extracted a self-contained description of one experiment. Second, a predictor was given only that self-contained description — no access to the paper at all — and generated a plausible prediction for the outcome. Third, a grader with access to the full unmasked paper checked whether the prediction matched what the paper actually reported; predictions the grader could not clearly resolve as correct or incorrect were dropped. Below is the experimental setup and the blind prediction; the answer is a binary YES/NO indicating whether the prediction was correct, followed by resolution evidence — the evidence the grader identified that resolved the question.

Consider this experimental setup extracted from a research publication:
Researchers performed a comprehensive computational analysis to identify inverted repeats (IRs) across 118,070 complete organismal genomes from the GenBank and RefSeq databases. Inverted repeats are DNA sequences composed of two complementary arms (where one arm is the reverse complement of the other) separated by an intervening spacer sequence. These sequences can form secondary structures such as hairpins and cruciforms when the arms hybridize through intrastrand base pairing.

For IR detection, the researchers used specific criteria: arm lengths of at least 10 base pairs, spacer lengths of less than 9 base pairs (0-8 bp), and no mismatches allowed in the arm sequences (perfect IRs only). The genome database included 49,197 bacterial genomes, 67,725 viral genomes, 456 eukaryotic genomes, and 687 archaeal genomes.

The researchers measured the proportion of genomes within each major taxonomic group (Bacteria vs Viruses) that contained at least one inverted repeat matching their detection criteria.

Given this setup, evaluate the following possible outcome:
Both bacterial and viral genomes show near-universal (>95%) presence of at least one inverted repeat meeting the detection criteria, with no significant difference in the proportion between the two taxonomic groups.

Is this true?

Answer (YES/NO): NO